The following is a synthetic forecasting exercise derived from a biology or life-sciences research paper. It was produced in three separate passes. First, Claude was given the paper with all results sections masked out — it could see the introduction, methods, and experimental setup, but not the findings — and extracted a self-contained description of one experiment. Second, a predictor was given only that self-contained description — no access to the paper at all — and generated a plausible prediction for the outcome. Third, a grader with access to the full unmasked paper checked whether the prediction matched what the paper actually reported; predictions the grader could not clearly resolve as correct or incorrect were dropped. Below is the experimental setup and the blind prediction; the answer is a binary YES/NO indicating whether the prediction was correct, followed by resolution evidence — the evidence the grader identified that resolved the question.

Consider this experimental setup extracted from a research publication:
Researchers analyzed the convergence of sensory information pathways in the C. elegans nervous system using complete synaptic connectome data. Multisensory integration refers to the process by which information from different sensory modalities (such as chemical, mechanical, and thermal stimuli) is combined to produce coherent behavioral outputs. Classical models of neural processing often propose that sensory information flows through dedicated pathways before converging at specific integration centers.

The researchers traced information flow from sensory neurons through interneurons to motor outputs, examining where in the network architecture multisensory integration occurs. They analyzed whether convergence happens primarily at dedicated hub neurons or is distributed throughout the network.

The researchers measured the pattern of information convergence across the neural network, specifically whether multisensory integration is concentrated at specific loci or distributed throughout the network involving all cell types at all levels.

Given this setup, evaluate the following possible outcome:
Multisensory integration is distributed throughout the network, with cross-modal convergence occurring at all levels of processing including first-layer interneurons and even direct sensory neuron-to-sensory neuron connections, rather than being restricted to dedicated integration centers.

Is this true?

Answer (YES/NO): YES